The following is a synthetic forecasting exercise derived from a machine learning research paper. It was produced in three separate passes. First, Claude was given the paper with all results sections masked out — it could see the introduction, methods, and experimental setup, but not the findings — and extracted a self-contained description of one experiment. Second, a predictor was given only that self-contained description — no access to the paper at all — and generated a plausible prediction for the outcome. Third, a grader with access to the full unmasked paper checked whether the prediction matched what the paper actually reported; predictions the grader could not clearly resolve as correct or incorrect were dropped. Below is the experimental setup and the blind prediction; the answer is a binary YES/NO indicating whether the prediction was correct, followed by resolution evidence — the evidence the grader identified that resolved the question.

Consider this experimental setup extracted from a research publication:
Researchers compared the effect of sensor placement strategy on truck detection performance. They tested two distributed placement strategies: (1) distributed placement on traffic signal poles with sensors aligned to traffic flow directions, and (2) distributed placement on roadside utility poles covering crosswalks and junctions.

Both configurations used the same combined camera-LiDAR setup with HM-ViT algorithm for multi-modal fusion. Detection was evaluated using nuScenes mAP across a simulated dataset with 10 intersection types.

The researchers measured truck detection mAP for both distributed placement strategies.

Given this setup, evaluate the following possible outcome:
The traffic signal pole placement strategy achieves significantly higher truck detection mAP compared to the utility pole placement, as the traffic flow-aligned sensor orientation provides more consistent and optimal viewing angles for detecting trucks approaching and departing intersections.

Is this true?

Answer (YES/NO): YES